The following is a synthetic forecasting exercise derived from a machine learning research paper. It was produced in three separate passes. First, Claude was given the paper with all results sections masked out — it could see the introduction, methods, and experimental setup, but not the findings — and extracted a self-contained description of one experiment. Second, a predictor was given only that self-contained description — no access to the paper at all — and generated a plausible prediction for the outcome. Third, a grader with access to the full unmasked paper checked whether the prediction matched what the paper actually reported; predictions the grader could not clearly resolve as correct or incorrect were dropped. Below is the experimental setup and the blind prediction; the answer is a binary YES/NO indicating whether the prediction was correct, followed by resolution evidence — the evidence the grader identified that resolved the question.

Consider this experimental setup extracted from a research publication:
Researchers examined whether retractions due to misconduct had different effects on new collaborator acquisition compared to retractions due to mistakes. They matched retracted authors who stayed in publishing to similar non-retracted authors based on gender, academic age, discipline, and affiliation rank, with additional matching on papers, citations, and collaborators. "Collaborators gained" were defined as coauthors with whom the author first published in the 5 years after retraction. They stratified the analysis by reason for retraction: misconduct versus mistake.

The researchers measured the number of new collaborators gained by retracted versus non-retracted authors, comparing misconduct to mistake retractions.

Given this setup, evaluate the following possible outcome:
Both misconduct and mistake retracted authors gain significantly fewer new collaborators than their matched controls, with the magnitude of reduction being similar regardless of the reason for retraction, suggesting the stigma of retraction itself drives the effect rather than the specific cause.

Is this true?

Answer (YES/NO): NO